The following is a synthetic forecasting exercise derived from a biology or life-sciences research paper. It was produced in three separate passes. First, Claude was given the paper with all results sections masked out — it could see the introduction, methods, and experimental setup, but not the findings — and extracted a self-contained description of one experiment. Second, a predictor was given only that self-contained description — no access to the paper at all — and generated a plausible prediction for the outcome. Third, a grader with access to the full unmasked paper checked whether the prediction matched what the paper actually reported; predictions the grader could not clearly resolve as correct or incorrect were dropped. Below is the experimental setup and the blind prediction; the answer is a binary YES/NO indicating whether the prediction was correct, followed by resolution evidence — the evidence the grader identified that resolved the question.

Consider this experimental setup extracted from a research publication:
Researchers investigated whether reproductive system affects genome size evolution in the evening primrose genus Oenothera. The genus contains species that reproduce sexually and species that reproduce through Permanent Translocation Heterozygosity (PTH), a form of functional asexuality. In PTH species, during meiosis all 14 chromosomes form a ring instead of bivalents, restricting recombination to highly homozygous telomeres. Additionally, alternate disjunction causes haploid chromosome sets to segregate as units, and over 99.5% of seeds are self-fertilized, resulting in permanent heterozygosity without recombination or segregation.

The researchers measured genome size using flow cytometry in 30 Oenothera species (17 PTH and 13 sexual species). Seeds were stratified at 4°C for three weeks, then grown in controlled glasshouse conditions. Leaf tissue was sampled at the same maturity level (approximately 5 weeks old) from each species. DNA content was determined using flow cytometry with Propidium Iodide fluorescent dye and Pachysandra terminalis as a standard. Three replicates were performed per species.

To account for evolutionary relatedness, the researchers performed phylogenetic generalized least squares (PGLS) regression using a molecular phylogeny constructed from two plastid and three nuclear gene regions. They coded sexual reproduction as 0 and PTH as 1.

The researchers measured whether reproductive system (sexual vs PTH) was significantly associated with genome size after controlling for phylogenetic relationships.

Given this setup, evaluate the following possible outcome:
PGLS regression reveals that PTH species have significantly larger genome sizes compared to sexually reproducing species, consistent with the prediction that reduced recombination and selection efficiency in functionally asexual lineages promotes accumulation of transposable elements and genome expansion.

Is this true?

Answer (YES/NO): NO